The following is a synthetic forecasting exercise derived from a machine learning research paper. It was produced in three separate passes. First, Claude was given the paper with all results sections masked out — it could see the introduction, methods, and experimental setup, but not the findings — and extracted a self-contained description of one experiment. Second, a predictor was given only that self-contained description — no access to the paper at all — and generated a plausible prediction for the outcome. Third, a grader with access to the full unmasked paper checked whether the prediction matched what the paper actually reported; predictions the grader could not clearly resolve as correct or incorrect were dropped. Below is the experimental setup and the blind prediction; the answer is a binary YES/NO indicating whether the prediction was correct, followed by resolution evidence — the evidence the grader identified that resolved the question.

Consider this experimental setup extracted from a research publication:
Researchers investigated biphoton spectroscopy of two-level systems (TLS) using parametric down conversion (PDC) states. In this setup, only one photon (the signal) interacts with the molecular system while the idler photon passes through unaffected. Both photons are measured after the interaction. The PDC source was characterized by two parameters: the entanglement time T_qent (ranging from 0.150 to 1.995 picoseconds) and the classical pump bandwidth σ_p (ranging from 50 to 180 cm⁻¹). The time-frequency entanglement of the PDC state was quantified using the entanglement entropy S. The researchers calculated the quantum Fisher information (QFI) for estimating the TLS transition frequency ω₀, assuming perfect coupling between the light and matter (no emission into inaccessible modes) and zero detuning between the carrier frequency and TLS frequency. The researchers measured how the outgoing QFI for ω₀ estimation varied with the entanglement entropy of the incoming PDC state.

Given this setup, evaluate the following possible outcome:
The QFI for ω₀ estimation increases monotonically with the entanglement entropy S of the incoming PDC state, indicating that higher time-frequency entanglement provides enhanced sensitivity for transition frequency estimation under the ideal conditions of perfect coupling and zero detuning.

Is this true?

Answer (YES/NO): YES